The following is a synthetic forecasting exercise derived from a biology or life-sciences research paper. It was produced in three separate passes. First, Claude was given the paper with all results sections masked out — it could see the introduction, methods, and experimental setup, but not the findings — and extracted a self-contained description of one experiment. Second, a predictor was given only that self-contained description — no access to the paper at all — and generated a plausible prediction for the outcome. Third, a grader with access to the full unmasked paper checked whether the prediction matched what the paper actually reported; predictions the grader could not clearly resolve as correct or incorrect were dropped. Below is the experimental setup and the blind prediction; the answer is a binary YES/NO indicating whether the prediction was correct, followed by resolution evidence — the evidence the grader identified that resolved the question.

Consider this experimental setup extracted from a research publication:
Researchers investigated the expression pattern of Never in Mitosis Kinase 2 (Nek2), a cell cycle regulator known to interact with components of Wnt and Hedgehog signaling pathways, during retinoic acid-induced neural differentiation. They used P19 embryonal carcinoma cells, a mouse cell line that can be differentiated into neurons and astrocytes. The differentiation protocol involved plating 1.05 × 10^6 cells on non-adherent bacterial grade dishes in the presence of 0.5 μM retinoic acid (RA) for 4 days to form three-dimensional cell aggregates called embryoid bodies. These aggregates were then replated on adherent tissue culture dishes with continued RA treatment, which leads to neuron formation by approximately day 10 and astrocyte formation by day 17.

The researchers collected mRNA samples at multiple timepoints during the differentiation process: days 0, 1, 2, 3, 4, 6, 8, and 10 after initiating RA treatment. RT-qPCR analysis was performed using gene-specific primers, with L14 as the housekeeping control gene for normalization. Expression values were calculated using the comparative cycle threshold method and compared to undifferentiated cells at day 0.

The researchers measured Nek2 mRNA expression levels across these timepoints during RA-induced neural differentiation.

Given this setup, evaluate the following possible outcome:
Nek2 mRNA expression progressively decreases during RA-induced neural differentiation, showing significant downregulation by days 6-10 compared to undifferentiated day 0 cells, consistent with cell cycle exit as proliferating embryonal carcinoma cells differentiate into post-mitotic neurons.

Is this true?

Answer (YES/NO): NO